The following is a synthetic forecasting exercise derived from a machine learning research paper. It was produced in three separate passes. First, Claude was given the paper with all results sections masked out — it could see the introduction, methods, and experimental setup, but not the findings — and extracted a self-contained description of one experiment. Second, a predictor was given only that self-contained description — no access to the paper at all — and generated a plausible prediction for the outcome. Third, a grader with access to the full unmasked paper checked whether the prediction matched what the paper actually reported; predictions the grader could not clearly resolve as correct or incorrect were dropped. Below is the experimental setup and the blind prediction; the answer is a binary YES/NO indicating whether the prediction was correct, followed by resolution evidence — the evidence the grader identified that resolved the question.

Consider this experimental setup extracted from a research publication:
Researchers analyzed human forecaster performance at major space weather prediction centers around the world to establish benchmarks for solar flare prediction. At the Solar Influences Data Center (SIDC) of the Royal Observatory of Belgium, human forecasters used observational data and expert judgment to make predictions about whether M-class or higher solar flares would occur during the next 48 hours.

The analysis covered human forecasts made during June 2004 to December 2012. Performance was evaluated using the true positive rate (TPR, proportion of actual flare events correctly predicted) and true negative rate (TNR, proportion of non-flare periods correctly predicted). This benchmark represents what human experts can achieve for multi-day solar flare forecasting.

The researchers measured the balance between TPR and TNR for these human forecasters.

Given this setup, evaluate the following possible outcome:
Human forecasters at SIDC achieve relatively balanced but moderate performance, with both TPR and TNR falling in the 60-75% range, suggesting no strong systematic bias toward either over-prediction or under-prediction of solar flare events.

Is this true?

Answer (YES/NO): NO